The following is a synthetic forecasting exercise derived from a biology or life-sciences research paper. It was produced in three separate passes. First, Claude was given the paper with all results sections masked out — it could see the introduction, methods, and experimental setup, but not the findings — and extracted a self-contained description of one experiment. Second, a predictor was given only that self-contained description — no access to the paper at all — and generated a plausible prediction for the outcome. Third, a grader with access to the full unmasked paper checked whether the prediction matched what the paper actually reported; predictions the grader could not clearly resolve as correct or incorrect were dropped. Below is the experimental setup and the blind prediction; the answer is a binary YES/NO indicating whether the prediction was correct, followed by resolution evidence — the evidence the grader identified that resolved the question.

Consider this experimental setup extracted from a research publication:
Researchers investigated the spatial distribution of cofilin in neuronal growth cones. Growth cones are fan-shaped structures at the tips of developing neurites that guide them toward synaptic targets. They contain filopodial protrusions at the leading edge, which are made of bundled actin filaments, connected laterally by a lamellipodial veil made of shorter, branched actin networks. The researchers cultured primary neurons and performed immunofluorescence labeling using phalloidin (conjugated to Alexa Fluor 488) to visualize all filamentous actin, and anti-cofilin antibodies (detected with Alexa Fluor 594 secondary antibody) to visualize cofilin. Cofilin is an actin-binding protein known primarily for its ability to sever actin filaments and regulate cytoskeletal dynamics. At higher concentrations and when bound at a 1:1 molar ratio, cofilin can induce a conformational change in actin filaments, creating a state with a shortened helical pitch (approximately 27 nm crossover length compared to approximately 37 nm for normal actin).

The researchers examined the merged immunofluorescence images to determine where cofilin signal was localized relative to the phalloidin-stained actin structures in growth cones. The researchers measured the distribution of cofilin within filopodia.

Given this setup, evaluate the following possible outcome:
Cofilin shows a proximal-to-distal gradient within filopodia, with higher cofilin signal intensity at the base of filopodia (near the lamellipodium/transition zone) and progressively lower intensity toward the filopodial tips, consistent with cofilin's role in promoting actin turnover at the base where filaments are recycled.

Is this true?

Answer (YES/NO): YES